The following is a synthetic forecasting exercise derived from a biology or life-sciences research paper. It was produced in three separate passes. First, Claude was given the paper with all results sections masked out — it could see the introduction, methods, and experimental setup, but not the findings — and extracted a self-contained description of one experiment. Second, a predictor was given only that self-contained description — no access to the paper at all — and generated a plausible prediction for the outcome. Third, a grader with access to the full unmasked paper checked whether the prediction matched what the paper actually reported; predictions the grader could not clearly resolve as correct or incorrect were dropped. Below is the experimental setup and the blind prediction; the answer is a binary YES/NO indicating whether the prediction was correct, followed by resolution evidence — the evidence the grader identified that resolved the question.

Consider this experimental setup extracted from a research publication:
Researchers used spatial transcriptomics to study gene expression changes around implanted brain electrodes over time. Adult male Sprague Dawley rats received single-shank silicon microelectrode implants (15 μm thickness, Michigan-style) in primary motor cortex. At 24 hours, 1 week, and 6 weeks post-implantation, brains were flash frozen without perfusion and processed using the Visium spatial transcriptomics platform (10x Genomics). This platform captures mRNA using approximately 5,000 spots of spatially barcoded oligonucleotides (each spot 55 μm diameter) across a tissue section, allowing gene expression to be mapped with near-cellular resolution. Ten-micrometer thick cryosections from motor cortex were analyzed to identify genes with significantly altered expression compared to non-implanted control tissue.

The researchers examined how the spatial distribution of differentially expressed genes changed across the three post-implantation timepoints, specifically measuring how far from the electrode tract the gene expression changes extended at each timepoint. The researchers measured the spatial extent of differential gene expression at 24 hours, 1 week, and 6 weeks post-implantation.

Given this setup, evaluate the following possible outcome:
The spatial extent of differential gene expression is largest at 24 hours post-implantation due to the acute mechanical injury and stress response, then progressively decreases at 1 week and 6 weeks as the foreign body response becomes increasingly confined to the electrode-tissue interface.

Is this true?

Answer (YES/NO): YES